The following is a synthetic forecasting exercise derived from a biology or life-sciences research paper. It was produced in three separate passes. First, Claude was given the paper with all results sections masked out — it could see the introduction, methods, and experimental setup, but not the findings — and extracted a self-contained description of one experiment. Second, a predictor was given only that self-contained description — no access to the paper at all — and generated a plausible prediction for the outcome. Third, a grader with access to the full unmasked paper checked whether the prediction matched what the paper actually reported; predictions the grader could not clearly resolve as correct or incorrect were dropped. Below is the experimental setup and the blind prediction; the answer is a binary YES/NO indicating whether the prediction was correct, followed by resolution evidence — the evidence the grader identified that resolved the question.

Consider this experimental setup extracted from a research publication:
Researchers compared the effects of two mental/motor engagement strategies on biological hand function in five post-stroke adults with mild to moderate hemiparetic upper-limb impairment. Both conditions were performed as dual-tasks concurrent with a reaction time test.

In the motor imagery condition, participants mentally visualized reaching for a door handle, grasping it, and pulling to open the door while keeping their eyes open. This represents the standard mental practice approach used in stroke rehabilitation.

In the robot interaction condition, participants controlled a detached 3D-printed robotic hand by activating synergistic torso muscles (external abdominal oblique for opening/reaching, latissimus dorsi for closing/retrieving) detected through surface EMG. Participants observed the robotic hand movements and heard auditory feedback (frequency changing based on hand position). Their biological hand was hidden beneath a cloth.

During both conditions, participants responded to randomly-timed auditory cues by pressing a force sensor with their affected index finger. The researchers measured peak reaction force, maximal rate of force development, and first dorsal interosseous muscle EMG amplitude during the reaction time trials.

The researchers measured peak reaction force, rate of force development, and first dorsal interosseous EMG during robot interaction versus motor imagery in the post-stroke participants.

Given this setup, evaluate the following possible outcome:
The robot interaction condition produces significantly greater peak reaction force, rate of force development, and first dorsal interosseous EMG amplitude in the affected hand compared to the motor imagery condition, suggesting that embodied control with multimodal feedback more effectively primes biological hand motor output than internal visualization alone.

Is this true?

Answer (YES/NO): YES